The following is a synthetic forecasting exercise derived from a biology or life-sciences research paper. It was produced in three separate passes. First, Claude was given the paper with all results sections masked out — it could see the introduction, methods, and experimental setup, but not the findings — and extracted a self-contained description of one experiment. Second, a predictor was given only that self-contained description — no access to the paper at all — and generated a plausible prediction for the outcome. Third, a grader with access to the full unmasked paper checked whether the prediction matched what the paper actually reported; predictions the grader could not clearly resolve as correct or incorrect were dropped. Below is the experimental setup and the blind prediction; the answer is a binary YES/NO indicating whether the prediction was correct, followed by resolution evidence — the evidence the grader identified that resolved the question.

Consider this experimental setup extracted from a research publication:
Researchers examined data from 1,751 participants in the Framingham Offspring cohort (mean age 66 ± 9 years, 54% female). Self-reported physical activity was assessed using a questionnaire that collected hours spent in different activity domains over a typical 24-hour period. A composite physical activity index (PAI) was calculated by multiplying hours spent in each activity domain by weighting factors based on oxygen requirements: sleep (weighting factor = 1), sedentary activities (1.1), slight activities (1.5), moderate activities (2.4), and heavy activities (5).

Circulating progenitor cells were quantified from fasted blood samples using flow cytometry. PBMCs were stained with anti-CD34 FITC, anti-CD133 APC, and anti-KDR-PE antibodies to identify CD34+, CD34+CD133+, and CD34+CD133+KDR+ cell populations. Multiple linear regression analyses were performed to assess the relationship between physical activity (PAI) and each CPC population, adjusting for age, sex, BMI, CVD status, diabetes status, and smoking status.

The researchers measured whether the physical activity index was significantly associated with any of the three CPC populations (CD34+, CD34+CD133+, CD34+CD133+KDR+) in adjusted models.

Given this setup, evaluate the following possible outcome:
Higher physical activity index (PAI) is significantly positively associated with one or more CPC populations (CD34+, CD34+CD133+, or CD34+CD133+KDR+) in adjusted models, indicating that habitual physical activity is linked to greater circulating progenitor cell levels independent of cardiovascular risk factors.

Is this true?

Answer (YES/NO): NO